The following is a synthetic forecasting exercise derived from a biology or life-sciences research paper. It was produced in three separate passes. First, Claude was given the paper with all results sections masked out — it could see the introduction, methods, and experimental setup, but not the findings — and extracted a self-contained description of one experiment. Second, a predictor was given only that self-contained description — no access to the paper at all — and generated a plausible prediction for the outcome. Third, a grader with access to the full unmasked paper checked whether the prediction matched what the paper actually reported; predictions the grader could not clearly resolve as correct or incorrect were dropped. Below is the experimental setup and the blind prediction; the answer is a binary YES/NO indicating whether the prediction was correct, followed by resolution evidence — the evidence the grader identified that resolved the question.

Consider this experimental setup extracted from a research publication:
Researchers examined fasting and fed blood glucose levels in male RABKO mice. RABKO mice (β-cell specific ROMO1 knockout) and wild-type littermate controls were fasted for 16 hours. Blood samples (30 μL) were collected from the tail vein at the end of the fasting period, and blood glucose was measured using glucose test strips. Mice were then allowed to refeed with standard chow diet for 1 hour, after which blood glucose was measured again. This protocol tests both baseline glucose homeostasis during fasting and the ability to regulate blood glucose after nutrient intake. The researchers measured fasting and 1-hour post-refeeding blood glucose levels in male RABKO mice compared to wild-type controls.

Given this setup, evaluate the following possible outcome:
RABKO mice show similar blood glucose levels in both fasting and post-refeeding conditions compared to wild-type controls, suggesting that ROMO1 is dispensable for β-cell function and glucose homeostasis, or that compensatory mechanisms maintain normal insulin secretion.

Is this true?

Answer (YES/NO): NO